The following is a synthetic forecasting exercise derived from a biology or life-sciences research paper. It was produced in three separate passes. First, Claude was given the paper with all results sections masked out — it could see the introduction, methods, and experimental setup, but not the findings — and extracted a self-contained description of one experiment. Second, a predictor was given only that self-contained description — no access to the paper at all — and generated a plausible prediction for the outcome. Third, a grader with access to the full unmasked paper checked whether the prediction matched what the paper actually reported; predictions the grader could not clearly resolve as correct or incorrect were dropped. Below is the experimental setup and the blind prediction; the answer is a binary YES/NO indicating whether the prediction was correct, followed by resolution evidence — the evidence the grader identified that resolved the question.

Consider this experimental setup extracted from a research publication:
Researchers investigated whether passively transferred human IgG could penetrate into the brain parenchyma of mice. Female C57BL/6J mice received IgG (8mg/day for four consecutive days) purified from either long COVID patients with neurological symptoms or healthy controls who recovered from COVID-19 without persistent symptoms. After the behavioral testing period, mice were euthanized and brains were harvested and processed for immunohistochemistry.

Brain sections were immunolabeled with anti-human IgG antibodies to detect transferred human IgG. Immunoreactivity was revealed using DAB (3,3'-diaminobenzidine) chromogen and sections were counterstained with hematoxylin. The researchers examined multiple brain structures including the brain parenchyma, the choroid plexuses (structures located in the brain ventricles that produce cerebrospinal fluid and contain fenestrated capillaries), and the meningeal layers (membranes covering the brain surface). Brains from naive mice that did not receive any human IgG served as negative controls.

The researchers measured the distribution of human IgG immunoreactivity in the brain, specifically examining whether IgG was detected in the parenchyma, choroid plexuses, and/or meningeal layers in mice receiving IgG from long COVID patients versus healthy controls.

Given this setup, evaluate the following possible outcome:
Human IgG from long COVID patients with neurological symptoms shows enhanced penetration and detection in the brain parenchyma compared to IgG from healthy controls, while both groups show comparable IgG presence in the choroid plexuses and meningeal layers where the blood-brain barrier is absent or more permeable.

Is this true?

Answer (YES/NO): NO